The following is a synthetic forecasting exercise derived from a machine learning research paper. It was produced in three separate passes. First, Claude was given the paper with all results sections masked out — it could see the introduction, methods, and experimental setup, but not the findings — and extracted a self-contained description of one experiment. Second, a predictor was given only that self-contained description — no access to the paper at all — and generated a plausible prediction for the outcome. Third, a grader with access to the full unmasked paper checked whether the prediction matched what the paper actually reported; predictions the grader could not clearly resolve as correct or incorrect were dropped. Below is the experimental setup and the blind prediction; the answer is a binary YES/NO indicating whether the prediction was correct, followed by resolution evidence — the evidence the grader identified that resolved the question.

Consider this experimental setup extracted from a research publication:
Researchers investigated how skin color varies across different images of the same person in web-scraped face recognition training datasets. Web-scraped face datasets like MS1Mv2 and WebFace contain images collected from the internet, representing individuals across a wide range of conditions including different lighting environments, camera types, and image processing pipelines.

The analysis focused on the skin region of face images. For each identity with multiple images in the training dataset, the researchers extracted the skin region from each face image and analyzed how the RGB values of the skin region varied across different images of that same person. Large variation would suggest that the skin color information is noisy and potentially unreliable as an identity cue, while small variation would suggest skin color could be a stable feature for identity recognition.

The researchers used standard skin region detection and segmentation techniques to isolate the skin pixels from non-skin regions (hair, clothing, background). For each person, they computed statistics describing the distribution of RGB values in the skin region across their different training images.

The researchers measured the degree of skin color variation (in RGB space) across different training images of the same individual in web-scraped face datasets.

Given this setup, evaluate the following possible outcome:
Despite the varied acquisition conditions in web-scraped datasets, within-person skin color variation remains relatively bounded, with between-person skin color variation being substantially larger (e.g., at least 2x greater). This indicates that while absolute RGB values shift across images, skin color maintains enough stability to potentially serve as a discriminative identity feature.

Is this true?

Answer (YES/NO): NO